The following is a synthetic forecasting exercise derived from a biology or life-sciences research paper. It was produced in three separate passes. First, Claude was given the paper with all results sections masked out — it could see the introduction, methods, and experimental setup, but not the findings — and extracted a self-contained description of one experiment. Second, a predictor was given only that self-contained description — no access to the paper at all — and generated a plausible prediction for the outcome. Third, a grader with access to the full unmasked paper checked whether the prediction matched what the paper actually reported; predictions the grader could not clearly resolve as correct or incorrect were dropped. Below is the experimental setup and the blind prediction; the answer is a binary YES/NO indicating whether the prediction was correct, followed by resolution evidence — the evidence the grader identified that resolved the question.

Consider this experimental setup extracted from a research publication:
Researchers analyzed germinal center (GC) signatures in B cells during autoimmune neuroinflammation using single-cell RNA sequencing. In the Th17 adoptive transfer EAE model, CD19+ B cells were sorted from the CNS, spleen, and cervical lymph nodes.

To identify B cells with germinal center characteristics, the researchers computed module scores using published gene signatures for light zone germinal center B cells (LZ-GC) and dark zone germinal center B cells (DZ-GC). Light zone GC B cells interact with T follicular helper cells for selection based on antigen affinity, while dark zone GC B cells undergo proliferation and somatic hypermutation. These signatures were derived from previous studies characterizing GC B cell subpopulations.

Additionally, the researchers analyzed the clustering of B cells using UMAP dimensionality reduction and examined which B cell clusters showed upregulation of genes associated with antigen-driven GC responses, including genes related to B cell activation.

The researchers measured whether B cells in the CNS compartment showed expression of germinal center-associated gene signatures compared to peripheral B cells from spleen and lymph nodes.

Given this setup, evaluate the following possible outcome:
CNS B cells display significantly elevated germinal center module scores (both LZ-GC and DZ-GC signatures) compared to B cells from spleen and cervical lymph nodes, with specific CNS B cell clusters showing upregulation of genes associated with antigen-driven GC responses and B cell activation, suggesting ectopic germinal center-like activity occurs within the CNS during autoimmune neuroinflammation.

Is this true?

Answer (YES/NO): YES